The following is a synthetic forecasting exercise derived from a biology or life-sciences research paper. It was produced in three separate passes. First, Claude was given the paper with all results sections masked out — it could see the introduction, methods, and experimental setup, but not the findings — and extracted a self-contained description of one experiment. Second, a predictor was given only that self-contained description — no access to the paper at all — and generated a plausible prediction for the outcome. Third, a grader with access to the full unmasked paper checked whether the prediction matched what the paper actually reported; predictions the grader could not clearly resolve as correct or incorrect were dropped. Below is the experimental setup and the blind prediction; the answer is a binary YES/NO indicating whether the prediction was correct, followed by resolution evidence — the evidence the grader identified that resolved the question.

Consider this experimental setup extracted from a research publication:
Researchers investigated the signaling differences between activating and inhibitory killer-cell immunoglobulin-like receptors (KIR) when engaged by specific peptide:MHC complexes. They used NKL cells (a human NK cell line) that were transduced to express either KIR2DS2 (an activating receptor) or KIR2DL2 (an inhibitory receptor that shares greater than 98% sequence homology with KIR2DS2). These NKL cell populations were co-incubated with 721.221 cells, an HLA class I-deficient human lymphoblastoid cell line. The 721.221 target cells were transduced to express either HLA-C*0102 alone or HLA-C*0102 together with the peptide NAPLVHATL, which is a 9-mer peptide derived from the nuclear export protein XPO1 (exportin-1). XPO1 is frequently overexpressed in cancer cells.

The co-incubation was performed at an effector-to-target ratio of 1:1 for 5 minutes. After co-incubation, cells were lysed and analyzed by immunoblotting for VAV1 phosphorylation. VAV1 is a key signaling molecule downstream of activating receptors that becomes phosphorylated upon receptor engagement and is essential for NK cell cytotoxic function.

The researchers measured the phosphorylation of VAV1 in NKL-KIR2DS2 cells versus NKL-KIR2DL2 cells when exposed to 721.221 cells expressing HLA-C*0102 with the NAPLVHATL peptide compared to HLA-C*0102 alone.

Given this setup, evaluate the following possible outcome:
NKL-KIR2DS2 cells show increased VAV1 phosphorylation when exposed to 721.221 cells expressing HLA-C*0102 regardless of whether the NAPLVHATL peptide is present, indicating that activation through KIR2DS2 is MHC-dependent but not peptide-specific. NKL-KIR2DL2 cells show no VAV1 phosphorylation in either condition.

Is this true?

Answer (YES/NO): NO